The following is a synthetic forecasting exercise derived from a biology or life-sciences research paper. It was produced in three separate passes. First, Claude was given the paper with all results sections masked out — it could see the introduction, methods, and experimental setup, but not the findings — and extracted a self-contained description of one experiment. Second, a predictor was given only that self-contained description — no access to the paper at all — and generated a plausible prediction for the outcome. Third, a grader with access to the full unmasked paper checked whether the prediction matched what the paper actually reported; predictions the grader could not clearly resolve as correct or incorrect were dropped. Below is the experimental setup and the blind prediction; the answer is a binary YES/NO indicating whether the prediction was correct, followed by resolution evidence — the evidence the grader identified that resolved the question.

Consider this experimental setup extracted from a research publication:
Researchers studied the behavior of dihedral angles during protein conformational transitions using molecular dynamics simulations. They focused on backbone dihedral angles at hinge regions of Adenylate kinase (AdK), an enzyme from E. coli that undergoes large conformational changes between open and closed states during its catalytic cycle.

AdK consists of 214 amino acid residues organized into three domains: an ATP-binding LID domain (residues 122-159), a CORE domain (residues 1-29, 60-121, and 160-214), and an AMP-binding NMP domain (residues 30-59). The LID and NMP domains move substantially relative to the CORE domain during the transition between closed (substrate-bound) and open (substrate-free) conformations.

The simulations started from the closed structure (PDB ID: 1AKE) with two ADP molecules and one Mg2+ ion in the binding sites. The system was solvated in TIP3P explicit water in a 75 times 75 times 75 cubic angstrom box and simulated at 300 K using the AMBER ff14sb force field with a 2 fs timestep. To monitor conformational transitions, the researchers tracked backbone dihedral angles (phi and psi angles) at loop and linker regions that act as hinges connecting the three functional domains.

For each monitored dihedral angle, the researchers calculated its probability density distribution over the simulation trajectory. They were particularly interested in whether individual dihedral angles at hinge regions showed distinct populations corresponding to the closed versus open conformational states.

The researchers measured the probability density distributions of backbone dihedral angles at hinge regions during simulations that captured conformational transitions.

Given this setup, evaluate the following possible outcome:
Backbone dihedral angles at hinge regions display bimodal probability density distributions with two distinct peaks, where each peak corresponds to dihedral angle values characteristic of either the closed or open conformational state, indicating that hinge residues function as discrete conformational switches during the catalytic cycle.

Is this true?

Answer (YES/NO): YES